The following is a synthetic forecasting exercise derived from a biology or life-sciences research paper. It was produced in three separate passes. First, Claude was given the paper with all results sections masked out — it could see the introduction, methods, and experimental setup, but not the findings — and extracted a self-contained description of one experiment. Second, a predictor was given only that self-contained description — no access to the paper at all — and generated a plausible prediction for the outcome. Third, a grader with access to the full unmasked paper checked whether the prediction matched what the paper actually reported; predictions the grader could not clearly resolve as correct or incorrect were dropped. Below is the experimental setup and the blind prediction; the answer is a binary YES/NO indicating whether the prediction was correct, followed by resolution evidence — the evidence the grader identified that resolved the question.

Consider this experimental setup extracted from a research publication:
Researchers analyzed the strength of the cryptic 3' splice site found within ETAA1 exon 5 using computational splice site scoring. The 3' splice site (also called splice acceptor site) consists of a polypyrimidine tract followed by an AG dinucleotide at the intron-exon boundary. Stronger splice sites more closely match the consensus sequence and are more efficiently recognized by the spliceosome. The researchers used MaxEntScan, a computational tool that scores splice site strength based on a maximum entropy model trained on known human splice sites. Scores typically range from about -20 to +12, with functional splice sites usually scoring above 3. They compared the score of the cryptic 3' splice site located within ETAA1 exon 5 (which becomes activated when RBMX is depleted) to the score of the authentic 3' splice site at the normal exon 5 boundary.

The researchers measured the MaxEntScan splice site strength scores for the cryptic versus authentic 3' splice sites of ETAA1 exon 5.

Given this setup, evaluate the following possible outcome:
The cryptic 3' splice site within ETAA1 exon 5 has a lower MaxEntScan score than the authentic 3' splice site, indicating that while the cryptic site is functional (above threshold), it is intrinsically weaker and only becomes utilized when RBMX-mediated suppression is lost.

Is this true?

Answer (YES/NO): NO